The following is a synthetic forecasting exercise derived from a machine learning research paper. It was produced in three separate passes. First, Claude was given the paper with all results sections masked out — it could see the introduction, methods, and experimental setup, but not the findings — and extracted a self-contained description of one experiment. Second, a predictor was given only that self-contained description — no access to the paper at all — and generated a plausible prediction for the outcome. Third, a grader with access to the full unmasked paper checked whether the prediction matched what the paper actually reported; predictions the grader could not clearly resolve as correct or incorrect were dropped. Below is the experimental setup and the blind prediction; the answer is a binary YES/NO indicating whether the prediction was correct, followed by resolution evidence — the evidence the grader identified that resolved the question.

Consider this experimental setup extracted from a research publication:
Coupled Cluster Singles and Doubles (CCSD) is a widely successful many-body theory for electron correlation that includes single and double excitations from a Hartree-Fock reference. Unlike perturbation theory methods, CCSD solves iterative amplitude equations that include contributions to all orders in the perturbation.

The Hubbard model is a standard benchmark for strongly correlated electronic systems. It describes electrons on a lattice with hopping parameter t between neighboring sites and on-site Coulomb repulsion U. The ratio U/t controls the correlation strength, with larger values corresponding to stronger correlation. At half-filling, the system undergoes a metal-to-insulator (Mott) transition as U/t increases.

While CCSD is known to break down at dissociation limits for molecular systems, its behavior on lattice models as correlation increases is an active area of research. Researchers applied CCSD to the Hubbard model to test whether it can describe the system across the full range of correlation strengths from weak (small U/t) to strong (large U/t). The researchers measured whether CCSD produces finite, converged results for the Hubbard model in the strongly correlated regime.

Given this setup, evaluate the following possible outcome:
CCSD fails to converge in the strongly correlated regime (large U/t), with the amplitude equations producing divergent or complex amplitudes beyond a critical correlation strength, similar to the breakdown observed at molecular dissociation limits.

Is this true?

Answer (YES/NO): YES